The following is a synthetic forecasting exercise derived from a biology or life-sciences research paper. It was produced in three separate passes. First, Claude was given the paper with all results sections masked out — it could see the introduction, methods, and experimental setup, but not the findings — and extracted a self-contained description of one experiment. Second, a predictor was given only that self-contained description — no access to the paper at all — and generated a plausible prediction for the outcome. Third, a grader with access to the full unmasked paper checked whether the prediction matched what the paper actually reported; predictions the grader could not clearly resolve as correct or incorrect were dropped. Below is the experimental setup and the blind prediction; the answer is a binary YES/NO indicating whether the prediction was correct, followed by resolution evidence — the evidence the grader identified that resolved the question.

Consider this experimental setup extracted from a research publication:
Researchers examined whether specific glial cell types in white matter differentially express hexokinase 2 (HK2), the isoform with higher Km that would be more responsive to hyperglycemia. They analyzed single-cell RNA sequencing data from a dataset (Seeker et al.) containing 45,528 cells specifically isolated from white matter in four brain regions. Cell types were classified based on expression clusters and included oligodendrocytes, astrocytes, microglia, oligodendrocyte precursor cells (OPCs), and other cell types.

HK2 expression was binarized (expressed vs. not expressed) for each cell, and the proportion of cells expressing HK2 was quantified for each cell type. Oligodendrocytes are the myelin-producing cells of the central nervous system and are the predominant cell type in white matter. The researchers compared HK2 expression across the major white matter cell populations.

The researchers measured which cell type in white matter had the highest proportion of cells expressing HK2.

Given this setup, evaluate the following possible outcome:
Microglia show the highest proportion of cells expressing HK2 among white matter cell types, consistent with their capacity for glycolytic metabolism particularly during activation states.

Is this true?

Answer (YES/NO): YES